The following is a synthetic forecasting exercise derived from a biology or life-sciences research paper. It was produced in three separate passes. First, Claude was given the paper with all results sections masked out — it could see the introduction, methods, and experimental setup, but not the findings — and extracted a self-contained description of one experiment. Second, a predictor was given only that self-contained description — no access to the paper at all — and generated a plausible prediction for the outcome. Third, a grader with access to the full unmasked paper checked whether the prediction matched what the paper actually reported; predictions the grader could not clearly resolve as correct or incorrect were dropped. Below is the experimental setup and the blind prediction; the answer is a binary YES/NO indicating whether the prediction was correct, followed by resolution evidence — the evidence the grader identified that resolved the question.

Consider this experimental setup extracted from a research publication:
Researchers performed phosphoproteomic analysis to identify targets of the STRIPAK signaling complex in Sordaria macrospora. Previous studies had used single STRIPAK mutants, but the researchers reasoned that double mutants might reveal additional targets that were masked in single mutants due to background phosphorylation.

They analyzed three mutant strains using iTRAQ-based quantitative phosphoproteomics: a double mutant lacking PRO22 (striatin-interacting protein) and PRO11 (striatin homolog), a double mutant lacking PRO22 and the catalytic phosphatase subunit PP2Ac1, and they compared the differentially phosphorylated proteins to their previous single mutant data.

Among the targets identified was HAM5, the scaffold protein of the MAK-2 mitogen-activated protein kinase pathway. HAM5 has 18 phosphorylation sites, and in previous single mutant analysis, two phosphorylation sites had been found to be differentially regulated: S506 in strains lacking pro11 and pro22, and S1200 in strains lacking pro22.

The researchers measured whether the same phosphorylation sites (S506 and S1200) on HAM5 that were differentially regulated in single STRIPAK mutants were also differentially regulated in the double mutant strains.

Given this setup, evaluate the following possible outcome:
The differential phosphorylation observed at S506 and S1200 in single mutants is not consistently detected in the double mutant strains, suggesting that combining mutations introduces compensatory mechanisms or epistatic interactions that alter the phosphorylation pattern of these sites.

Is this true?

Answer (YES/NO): NO